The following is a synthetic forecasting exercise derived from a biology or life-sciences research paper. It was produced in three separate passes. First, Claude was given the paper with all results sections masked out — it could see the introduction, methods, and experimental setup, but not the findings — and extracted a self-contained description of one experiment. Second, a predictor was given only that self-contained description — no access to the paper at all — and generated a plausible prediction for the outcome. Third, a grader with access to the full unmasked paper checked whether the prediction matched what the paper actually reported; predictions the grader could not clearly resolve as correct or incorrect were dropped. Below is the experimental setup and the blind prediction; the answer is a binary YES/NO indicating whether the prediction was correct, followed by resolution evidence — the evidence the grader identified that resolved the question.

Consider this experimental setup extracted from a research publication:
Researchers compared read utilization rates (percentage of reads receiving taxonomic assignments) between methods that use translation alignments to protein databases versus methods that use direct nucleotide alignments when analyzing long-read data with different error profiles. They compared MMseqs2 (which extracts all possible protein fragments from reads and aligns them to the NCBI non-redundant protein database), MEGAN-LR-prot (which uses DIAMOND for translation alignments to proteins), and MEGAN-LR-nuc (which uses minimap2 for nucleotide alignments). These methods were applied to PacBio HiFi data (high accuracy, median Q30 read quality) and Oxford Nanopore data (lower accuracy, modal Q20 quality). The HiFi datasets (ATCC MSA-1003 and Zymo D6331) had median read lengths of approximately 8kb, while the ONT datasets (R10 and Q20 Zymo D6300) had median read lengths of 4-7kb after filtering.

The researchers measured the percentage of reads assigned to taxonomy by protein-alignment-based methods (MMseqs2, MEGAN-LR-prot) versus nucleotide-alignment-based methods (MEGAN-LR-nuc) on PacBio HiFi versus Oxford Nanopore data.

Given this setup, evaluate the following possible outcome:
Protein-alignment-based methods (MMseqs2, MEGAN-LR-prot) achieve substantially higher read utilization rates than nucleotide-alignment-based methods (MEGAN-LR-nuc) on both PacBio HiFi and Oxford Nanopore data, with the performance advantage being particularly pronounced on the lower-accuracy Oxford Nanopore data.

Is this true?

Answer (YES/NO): NO